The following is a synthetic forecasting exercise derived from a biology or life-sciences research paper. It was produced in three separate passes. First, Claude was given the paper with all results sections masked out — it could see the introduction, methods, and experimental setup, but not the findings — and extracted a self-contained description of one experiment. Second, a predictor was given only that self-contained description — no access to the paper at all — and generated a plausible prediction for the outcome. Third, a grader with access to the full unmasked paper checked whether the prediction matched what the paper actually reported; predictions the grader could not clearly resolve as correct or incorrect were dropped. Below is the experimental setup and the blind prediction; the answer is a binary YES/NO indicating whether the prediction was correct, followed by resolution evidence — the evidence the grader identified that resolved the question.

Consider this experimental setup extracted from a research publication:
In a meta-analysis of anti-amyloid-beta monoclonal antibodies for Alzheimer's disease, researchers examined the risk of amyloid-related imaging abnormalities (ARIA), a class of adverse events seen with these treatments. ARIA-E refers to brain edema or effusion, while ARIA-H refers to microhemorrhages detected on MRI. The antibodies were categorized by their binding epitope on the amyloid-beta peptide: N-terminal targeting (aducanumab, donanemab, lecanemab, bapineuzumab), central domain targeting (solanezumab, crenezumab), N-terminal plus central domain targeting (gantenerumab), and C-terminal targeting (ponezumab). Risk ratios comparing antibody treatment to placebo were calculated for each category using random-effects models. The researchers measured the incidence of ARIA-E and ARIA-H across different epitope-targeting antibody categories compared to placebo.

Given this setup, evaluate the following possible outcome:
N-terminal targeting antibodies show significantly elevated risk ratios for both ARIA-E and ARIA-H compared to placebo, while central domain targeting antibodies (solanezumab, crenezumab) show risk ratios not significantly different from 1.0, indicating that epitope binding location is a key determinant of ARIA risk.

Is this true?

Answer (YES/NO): YES